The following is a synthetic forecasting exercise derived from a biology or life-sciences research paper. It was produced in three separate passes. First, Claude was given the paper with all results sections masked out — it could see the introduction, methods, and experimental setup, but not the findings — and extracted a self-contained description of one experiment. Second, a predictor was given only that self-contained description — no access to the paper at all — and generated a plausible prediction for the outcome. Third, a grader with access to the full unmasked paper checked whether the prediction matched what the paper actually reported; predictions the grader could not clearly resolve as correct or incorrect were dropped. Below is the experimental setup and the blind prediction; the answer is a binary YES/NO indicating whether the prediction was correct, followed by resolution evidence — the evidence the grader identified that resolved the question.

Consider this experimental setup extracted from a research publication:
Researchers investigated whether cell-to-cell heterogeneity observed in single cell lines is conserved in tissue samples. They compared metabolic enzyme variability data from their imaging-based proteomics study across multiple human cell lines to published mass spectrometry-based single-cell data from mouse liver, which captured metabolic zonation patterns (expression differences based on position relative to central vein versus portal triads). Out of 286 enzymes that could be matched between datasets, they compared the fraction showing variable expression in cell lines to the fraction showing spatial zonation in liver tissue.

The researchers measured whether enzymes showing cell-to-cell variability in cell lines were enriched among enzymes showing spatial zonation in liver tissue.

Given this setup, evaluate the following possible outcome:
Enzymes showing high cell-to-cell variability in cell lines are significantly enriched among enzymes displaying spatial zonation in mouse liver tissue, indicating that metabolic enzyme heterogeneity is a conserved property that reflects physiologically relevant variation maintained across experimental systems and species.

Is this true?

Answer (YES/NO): YES